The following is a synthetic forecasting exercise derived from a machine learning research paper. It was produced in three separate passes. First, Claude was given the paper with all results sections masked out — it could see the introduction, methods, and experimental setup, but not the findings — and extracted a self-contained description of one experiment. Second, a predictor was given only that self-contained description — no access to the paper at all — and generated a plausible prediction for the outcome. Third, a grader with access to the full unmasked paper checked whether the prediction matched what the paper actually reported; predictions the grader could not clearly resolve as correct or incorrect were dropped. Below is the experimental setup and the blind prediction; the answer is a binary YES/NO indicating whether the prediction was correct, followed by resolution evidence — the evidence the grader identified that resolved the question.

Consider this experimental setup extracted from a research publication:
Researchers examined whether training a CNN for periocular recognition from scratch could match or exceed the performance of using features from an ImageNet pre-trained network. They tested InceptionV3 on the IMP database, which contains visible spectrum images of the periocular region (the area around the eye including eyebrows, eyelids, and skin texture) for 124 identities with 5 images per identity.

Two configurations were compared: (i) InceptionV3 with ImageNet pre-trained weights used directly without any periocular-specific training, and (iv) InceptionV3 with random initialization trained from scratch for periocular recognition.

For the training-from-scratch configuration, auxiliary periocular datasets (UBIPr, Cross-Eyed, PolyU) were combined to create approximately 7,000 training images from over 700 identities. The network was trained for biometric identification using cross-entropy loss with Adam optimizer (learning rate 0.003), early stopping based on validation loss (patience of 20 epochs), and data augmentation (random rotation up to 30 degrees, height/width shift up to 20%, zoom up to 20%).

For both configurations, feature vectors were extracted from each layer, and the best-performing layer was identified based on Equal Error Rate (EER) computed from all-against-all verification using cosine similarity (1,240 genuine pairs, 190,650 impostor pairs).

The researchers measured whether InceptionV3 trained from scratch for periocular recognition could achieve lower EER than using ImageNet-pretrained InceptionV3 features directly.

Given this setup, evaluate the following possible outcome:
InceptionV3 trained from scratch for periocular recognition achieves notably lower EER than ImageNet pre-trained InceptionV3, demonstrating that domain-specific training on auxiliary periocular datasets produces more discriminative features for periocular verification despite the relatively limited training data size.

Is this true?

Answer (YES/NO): NO